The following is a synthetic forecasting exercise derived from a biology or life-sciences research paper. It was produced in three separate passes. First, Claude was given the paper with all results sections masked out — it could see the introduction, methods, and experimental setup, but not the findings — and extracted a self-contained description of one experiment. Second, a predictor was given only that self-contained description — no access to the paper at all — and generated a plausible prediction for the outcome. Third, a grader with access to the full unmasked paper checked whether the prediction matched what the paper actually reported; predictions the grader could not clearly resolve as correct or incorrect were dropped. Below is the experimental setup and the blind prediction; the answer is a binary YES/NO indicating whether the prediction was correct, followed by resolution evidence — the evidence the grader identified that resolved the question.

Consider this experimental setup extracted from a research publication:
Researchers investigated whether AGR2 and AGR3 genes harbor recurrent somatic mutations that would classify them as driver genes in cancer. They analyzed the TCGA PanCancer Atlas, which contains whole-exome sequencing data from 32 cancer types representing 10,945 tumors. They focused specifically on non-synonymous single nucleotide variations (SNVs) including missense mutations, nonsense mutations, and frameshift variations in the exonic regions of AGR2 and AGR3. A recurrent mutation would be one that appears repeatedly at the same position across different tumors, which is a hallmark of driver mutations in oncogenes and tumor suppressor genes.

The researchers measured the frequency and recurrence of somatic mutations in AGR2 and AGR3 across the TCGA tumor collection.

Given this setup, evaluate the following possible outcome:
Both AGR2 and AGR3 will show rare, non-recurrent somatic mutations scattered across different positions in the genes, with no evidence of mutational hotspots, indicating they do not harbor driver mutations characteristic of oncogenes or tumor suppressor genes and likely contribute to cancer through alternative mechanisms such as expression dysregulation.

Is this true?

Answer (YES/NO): YES